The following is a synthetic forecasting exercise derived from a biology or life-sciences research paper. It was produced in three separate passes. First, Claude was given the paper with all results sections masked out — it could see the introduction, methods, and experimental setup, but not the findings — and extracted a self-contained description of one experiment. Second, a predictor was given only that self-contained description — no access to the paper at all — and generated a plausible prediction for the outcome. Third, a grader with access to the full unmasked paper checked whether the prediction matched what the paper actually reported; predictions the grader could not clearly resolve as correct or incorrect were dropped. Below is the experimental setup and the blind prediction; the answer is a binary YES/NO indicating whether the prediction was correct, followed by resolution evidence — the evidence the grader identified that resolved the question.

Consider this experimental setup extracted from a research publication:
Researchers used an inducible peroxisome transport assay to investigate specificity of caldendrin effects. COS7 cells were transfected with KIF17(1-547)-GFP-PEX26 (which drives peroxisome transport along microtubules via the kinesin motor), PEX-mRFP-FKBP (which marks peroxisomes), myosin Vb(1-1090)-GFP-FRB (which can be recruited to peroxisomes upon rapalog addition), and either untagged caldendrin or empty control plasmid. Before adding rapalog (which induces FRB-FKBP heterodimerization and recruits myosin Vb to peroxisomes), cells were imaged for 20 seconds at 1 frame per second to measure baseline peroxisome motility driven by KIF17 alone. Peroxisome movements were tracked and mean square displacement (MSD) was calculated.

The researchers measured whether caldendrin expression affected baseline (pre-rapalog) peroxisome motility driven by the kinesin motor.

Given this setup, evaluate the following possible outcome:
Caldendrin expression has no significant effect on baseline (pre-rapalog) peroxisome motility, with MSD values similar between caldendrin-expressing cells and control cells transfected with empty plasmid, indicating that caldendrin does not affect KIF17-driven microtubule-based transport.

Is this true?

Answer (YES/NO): YES